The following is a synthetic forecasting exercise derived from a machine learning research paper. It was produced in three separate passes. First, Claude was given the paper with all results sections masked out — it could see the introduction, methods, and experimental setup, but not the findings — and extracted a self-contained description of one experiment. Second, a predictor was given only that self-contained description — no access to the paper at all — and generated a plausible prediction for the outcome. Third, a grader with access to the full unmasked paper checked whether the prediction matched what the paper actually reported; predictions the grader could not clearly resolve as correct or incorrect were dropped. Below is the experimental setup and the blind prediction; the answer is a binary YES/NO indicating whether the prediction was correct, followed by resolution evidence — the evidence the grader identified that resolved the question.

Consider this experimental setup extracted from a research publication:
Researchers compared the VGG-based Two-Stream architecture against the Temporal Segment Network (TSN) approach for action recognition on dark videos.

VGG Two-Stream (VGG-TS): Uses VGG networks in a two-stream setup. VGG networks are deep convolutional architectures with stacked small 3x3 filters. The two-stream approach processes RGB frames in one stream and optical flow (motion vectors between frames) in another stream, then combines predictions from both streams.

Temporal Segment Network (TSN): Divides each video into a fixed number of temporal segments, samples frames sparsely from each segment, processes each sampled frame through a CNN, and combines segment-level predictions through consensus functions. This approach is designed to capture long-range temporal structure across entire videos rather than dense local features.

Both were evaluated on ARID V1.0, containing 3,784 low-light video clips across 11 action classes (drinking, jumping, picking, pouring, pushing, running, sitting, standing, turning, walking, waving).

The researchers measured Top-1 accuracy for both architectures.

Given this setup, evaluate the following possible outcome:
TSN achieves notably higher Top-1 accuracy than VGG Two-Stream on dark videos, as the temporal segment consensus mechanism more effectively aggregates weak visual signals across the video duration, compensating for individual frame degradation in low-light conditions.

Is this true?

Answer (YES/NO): YES